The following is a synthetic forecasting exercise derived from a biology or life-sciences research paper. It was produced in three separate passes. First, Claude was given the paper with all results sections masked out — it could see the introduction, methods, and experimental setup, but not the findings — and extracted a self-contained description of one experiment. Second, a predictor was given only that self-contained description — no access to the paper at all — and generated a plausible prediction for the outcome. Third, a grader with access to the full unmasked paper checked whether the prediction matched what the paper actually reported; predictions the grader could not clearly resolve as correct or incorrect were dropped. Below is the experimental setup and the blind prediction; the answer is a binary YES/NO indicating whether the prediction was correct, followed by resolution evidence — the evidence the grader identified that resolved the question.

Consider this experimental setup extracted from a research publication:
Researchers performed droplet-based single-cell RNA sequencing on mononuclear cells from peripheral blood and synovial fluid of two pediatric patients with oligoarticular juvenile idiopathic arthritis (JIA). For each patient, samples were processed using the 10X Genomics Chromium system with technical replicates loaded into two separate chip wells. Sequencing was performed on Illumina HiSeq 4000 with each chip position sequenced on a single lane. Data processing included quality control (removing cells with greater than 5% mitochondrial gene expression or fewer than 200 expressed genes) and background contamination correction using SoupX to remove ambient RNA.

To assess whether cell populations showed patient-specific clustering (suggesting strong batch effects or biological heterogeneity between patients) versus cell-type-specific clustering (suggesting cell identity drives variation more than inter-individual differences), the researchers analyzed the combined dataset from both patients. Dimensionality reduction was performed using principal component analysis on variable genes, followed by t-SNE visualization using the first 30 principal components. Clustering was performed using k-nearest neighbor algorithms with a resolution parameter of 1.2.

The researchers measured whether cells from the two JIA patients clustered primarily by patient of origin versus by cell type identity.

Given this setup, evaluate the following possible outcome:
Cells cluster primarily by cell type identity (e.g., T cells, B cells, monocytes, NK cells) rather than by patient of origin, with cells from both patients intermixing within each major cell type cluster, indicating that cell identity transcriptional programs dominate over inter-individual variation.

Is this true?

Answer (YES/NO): YES